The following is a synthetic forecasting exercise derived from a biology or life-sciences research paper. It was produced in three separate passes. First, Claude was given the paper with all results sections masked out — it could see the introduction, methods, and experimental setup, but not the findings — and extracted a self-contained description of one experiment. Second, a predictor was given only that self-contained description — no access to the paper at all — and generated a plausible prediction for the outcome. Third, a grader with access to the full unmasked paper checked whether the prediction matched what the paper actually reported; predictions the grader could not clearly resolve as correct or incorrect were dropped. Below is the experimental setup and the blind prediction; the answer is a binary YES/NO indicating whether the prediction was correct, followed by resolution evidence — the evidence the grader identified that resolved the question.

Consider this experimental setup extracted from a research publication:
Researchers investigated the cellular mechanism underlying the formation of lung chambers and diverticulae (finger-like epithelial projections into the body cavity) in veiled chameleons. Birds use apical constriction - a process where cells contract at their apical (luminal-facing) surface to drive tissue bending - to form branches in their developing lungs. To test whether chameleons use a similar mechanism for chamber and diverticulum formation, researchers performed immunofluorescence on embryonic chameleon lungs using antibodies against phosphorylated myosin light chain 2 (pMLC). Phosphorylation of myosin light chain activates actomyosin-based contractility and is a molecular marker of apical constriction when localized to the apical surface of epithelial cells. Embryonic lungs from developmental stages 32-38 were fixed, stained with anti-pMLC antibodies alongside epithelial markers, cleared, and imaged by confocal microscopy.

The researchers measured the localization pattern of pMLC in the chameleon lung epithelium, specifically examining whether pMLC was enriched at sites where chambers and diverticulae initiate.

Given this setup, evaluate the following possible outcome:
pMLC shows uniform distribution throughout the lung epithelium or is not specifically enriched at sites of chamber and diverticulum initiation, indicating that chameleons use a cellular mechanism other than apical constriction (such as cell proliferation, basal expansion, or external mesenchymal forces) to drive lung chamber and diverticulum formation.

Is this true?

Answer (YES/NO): NO